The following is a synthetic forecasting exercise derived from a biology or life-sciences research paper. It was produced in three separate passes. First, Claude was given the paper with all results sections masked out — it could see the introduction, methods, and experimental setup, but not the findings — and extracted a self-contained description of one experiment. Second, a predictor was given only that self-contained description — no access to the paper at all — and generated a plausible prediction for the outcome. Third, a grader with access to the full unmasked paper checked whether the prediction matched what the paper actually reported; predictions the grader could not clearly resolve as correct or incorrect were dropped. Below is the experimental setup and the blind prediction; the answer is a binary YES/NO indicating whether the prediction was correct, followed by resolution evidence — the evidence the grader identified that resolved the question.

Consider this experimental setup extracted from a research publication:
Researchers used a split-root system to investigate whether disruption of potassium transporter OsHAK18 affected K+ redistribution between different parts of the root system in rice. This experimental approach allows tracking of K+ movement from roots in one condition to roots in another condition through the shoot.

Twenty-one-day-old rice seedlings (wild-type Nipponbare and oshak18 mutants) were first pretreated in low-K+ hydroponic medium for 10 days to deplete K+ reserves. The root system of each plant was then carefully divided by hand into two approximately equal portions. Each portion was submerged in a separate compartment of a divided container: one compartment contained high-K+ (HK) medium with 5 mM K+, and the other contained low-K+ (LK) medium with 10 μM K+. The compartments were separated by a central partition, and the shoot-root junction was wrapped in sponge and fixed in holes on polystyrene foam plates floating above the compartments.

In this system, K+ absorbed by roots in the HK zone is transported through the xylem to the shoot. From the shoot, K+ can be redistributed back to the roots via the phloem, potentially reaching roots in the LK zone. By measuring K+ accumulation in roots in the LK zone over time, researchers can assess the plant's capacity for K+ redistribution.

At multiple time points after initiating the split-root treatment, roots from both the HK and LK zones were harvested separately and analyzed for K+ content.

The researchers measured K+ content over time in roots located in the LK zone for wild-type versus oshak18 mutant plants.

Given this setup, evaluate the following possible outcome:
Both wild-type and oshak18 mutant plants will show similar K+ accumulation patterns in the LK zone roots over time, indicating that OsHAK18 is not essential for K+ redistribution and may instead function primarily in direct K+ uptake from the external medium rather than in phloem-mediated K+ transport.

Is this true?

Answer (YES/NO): NO